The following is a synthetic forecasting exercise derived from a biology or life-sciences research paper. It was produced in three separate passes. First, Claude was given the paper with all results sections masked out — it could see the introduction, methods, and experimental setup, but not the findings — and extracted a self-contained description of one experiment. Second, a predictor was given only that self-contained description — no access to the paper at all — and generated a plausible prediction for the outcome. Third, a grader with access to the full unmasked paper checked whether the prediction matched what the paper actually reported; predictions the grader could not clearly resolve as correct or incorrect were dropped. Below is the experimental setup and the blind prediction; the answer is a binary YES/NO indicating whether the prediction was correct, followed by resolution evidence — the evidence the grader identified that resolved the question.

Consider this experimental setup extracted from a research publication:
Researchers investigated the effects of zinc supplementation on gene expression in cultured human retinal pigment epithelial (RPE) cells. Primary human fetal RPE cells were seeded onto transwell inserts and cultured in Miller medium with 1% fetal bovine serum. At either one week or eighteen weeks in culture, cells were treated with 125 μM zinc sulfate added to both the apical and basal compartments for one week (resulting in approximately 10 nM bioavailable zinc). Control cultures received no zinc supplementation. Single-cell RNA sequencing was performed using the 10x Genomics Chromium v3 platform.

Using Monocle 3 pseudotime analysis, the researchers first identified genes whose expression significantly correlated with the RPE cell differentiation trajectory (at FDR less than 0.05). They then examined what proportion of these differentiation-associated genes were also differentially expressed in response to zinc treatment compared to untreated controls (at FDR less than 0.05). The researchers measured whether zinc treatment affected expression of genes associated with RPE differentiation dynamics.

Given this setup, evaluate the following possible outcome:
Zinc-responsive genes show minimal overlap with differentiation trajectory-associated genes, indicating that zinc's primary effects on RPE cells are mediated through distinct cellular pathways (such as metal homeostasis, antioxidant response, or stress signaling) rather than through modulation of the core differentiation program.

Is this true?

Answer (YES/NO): NO